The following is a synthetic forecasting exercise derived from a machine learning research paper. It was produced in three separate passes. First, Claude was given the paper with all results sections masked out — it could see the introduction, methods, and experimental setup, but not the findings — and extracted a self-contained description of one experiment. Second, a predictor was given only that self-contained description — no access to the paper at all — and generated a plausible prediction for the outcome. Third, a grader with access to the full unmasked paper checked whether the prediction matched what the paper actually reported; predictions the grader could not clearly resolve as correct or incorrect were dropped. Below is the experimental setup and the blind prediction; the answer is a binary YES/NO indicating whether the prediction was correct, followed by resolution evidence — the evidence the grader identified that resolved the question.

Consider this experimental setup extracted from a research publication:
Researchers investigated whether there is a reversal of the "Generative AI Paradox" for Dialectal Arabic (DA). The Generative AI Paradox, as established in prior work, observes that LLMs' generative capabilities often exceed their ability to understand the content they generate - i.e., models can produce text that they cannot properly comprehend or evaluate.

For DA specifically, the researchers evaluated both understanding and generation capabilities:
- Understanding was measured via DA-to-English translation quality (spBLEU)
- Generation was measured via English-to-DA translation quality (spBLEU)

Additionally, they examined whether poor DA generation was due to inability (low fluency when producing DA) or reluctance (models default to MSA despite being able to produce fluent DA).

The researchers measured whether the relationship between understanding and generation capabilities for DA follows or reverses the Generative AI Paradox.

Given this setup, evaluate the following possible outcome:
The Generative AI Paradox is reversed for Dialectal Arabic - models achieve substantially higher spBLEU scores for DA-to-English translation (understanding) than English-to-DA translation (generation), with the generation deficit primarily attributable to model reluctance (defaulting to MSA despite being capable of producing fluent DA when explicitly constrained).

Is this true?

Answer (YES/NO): YES